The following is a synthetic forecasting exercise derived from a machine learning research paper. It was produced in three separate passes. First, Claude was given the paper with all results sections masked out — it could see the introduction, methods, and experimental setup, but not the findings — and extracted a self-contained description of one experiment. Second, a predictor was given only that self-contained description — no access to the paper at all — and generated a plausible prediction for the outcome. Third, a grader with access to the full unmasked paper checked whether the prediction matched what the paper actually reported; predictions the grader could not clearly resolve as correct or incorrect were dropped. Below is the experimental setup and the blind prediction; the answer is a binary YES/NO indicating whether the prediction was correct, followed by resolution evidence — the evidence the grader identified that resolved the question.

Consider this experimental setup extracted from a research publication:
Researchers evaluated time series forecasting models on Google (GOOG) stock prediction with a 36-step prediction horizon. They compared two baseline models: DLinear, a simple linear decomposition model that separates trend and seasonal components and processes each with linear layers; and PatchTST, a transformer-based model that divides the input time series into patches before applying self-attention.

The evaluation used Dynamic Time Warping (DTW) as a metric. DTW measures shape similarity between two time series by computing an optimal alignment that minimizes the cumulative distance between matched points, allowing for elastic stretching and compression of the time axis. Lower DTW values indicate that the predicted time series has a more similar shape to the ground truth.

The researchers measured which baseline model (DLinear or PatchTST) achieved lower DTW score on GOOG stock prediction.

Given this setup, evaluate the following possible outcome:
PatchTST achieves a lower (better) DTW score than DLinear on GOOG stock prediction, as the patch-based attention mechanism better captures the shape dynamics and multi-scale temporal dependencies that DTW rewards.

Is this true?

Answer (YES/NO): NO